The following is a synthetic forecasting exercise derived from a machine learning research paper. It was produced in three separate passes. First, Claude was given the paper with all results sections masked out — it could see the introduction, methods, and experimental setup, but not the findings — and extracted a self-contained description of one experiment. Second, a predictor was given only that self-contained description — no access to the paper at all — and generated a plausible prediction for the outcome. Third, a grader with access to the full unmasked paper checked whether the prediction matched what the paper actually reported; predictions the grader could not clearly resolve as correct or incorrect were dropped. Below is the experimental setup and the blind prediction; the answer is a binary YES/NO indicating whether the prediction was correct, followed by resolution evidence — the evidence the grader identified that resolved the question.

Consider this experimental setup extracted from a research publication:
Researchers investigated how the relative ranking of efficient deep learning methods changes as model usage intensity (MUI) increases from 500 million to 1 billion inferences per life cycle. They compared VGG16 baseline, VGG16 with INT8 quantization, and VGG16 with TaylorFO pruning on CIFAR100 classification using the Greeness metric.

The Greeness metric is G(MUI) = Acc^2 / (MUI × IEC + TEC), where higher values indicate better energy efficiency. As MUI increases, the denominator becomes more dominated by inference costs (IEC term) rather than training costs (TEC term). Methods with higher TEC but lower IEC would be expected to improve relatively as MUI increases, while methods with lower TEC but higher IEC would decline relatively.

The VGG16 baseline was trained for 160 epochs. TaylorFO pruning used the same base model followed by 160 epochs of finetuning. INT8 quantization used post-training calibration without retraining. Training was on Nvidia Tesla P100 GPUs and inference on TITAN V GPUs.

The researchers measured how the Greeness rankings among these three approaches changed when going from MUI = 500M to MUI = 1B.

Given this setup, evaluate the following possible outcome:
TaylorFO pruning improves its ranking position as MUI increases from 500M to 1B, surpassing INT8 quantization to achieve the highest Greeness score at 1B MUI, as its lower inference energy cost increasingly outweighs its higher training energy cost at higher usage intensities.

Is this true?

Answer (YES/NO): NO